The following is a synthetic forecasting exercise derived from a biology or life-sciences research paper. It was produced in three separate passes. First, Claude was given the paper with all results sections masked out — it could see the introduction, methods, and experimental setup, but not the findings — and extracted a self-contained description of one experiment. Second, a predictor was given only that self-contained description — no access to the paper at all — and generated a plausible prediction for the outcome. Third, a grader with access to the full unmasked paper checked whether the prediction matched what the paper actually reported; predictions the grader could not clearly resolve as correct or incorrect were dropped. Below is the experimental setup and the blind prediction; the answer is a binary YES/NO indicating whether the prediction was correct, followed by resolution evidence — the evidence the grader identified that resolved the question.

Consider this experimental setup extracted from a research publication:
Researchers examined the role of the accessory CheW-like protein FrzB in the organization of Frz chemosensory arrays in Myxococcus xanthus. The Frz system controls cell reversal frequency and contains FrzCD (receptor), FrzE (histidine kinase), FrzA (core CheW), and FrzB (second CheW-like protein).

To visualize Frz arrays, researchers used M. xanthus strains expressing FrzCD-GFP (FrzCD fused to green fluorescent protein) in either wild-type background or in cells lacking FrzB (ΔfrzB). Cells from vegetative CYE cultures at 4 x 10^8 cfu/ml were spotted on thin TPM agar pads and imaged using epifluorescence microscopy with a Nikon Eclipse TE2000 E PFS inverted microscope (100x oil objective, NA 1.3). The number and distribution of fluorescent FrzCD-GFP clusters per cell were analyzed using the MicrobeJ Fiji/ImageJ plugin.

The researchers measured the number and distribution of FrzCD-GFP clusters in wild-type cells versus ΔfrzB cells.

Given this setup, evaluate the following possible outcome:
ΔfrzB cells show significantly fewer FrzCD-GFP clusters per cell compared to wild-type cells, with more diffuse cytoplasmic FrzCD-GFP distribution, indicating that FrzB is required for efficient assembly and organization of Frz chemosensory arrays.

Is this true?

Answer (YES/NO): NO